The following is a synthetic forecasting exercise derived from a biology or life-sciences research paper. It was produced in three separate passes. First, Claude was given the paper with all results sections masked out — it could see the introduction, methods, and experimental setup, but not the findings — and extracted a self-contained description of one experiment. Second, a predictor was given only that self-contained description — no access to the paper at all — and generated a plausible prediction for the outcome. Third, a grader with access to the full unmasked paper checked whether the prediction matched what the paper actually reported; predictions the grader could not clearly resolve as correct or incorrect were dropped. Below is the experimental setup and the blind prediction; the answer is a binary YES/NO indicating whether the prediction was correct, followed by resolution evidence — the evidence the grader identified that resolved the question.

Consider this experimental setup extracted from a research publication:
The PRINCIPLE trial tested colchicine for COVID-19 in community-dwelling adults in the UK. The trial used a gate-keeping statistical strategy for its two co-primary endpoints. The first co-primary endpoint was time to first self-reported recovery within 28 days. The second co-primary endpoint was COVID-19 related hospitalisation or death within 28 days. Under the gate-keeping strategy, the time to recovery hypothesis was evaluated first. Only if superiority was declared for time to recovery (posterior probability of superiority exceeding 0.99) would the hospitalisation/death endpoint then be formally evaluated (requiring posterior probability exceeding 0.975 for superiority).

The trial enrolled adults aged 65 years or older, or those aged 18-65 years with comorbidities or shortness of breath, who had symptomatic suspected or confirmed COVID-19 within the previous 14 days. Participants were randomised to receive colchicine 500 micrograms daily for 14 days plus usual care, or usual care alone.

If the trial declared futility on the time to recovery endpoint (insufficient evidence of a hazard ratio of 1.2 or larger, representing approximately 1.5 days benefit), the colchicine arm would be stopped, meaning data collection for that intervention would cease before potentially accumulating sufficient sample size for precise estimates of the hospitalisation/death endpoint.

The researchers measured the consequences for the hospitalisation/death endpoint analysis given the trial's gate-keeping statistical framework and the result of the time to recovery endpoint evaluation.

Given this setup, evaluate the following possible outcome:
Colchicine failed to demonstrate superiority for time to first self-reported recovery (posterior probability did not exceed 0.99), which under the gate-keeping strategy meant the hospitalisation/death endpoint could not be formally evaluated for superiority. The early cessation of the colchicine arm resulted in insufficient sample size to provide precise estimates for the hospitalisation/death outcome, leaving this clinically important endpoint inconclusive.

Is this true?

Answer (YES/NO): YES